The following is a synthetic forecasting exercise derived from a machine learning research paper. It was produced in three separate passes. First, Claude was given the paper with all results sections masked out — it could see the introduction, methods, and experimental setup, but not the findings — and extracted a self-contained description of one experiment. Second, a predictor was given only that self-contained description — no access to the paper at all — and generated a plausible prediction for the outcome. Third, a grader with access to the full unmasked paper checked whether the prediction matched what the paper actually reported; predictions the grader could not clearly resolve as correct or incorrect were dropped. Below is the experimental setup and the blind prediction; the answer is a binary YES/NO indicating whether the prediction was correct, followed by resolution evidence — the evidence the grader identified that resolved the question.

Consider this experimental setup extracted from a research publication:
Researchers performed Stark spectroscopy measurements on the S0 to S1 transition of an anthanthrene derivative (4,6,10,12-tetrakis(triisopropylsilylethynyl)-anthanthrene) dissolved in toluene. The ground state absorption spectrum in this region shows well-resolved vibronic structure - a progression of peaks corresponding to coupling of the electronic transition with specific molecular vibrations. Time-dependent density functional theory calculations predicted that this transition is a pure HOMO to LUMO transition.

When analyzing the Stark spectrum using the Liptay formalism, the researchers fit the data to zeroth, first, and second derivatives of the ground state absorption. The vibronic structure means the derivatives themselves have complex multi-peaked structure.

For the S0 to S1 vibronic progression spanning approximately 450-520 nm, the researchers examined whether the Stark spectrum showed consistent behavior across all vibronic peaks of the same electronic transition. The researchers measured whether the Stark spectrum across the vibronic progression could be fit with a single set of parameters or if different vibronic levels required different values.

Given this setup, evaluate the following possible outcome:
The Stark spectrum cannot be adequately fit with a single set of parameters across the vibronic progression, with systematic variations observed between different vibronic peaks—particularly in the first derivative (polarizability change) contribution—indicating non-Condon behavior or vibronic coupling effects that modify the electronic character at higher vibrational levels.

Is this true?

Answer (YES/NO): NO